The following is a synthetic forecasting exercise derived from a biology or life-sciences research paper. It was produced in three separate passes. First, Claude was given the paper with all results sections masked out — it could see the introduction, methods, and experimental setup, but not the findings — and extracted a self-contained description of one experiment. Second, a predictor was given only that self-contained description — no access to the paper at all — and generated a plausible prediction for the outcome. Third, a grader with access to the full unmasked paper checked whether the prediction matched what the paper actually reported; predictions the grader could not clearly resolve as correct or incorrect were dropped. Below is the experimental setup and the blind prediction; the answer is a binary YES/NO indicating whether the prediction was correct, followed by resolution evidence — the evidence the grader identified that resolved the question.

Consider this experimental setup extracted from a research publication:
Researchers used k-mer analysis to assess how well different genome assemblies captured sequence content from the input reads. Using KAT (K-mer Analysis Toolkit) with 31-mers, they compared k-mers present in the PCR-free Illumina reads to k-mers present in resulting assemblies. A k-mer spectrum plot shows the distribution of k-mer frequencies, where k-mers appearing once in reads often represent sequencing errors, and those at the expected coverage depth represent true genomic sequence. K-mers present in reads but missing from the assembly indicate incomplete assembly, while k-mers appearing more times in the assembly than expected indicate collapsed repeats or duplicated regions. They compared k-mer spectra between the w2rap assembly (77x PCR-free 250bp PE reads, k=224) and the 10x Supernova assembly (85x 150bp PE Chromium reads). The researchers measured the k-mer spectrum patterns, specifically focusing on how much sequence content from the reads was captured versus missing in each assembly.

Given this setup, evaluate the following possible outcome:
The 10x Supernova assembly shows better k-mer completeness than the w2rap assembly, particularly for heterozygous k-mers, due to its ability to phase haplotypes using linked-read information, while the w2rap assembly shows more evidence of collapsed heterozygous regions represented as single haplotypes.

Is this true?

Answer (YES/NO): NO